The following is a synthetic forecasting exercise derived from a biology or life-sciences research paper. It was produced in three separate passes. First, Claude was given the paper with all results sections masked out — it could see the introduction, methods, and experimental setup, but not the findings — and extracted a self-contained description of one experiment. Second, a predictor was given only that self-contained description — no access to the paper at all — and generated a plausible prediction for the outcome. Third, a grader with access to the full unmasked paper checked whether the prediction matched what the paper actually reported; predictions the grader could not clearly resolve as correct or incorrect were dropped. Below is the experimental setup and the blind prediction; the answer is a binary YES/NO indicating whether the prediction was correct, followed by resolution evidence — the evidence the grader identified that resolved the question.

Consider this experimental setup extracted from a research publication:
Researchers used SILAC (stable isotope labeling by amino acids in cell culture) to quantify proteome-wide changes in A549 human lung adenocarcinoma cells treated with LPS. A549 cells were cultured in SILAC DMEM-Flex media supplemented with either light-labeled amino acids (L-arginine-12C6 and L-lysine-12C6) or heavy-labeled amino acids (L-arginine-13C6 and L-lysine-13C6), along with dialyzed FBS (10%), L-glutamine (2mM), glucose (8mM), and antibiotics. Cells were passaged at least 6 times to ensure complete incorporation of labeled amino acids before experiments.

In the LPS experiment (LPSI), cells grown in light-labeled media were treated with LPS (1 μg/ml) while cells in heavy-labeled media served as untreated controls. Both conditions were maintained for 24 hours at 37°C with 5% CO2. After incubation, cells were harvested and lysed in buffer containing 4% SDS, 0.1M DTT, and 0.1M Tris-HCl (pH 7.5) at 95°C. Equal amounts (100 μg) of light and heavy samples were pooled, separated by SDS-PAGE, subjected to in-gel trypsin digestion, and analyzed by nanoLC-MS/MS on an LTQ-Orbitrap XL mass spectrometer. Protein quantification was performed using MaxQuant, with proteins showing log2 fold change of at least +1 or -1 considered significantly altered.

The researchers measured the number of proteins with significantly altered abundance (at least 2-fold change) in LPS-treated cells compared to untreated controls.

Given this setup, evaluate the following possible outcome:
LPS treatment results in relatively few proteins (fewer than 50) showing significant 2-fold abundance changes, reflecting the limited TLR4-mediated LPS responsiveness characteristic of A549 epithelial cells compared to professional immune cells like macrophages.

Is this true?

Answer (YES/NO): NO